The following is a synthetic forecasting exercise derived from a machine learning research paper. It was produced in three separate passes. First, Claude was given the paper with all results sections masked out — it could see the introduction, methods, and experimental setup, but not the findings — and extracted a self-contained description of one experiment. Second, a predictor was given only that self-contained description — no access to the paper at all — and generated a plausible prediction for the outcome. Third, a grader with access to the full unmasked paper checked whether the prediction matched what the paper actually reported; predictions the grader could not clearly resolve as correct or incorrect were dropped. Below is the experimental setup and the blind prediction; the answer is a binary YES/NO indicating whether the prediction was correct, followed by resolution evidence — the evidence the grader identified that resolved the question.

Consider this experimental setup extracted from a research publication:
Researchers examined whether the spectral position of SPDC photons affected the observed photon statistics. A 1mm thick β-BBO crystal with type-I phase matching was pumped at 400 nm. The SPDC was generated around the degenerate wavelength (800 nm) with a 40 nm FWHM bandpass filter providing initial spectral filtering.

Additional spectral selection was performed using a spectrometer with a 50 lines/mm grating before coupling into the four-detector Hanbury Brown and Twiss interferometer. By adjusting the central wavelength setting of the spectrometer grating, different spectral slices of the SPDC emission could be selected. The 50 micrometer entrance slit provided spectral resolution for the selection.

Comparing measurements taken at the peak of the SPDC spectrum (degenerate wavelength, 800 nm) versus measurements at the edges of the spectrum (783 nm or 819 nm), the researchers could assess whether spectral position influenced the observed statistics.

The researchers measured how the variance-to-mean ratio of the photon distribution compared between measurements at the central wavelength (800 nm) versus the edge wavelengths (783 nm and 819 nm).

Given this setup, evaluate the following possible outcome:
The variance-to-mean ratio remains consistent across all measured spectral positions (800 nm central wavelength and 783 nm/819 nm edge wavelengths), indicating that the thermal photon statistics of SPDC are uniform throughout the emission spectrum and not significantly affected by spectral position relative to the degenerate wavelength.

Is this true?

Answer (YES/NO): NO